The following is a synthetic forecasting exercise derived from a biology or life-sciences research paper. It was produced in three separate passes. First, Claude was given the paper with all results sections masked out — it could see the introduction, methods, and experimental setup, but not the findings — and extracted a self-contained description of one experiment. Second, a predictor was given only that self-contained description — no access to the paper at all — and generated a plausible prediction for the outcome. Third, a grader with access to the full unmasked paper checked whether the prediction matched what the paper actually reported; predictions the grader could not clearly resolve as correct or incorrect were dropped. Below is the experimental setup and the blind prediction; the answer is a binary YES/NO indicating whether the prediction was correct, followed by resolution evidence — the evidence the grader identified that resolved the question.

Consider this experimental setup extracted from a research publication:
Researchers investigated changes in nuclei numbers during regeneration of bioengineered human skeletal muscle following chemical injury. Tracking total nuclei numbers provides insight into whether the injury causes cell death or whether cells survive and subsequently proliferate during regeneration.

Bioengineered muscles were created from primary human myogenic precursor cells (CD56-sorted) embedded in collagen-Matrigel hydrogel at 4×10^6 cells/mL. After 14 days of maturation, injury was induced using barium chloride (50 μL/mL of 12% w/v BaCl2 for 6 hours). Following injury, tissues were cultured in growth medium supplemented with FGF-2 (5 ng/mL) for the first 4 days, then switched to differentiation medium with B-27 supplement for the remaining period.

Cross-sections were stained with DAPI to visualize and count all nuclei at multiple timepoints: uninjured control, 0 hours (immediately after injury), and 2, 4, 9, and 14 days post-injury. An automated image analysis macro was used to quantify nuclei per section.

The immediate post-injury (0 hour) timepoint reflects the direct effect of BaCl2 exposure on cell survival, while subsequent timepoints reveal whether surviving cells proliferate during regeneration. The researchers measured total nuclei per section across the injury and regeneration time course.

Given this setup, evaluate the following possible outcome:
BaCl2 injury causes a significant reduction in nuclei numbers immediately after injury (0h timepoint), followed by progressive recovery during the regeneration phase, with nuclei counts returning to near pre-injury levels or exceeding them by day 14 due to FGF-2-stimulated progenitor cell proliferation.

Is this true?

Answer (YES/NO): NO